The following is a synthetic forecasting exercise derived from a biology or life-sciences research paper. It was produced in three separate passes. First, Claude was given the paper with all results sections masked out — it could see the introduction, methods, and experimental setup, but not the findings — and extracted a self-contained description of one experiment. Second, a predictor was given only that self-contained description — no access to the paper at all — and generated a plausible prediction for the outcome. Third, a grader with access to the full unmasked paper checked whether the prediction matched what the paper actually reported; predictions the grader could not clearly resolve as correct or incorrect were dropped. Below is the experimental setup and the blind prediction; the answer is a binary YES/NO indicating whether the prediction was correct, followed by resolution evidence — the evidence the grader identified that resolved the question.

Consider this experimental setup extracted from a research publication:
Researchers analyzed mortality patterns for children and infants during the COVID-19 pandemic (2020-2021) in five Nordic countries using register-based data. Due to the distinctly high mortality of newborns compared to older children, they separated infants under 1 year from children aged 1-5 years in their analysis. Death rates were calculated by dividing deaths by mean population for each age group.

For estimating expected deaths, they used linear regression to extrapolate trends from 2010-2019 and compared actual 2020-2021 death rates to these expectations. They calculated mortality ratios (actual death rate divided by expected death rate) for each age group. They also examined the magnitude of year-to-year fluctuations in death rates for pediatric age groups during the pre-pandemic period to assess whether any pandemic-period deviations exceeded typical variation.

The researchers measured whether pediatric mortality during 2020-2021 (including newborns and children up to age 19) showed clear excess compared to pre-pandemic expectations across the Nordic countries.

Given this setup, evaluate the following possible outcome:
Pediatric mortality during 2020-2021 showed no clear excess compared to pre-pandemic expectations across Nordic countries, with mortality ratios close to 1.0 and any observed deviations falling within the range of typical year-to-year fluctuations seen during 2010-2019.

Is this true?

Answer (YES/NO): NO